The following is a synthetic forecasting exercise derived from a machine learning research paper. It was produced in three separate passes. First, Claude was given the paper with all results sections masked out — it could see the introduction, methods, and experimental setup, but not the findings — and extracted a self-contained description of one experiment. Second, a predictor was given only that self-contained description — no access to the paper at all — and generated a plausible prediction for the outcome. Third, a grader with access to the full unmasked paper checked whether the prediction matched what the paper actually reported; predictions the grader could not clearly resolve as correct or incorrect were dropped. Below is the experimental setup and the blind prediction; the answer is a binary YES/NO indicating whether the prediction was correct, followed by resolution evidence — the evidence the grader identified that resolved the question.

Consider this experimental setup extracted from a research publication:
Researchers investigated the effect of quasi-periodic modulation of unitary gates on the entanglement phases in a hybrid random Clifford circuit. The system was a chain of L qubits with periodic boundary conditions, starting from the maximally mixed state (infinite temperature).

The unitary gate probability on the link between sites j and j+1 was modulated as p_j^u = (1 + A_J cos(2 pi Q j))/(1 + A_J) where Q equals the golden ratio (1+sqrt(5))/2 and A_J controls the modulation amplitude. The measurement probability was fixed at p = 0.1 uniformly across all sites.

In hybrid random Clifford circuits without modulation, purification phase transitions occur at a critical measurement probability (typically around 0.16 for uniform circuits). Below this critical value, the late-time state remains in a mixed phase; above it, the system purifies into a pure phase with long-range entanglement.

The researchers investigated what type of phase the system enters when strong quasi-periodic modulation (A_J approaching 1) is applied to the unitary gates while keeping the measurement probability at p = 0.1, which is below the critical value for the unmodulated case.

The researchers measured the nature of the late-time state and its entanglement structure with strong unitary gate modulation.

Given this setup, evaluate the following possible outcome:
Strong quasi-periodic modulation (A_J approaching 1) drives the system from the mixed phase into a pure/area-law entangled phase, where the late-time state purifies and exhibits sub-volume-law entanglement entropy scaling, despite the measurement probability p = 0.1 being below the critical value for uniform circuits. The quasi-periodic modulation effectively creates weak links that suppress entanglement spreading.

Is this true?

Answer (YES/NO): NO